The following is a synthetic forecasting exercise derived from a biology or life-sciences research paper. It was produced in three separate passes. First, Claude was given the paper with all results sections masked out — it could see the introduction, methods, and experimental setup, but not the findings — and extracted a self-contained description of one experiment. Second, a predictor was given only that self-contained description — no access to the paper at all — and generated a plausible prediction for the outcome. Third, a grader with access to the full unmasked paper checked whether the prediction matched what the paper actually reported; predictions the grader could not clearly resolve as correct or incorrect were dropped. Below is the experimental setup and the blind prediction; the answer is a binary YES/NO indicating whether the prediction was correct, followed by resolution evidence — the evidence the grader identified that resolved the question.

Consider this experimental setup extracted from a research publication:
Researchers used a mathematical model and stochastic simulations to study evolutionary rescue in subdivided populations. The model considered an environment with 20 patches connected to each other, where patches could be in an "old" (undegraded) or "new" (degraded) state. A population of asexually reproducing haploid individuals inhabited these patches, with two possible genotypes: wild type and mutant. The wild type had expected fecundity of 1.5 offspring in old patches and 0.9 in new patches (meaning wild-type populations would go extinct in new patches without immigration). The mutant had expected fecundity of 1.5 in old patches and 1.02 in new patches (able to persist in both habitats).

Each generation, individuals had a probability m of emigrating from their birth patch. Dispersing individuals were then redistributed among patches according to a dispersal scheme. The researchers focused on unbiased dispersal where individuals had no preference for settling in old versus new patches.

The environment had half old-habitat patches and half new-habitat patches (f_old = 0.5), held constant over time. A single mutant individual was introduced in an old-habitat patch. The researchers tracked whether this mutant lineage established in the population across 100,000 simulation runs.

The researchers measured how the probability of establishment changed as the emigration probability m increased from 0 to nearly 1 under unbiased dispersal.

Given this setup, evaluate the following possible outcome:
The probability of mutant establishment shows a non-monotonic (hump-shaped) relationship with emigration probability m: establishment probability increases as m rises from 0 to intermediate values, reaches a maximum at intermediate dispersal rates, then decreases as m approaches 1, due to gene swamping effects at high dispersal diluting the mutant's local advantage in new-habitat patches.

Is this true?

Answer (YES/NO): NO